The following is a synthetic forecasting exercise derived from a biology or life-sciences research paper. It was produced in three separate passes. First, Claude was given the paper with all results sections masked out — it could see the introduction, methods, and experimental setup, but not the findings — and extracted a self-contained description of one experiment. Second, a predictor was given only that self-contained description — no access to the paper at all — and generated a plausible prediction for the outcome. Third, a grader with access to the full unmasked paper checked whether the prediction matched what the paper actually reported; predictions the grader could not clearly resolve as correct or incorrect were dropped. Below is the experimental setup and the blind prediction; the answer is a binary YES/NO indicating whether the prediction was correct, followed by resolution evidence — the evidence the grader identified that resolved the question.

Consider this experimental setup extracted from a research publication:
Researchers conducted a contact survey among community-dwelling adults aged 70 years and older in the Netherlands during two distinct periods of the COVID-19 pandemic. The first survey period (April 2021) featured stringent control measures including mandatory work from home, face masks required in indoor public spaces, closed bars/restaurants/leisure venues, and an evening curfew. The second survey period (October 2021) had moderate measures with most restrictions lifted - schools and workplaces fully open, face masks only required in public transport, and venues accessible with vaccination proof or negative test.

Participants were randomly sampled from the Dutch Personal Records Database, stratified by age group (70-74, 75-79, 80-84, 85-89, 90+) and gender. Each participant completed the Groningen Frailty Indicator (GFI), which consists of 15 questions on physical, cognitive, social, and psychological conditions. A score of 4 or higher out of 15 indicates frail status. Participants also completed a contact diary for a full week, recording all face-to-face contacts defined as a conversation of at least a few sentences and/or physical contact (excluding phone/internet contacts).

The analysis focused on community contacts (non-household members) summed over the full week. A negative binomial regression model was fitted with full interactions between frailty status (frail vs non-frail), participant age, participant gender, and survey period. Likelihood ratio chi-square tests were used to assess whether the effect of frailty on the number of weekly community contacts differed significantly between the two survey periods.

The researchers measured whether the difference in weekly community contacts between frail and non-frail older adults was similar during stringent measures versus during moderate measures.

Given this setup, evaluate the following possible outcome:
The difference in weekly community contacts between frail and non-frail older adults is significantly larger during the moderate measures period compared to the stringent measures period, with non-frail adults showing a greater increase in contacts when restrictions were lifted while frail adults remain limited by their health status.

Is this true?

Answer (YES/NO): NO